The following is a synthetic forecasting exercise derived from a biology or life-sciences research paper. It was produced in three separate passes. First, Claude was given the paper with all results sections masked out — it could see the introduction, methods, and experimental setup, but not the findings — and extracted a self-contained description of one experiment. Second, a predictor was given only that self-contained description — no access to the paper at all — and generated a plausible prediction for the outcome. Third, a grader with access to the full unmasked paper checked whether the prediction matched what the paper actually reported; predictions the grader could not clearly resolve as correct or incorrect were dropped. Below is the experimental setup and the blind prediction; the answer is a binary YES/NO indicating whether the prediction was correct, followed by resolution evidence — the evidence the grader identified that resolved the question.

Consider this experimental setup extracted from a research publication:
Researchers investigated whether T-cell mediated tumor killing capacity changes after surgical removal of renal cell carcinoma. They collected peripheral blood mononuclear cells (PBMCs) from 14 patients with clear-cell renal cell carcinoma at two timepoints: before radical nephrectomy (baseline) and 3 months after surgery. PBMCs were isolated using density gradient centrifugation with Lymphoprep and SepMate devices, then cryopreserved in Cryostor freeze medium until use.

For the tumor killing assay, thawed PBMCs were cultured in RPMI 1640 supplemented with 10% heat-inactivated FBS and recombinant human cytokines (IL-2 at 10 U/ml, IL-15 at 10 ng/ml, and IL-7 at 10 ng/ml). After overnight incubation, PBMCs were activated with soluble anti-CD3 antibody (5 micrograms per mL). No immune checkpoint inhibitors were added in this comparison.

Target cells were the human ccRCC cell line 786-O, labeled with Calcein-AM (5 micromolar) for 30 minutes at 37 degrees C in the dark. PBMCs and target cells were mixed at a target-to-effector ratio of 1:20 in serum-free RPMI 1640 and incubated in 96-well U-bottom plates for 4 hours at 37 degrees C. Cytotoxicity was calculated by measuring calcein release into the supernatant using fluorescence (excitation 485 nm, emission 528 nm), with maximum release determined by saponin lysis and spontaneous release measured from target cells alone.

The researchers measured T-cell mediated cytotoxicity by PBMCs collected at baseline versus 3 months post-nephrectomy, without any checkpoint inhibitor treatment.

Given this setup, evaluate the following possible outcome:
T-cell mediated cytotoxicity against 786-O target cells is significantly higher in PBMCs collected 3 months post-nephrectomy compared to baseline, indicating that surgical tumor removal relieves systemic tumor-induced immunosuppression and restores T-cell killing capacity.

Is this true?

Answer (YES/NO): YES